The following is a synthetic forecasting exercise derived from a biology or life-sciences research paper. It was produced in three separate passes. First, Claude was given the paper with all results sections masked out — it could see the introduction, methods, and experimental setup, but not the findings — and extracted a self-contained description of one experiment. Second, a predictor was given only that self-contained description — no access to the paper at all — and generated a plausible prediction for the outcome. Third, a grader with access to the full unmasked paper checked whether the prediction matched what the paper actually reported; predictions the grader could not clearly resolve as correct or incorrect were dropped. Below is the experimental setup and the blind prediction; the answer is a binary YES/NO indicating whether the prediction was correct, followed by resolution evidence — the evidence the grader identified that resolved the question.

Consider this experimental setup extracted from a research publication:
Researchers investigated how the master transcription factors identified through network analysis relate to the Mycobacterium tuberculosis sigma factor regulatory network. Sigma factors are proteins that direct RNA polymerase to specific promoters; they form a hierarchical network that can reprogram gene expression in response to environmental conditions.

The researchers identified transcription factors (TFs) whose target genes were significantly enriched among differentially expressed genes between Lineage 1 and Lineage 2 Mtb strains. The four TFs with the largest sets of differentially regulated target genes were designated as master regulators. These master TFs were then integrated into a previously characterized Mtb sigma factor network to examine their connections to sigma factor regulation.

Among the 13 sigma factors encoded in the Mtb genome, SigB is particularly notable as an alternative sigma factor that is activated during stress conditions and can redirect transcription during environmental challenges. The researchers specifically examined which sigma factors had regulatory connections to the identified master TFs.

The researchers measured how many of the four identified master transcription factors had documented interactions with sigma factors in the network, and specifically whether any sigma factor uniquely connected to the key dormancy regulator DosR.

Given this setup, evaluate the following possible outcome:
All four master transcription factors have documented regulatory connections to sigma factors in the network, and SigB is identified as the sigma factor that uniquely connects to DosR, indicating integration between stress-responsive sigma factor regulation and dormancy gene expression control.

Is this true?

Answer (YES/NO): NO